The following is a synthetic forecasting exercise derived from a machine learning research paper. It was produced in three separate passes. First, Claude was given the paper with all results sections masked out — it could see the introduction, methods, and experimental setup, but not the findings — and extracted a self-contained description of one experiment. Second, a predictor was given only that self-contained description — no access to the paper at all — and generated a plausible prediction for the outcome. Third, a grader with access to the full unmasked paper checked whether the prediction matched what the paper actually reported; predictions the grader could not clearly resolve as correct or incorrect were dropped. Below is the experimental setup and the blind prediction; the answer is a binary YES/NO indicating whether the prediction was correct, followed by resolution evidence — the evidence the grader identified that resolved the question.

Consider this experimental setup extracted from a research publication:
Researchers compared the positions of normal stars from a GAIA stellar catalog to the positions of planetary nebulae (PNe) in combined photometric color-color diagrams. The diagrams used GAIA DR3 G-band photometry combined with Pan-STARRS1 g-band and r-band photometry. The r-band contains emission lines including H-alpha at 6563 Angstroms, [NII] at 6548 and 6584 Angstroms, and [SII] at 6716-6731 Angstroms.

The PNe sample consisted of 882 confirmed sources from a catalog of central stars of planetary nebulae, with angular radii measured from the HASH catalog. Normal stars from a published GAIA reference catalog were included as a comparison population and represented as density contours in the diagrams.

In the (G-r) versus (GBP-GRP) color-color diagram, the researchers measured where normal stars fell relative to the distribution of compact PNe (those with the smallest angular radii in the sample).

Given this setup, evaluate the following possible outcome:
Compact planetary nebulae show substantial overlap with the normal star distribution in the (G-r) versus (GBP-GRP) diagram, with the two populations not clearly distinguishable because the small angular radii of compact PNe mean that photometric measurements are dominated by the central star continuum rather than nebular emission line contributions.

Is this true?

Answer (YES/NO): NO